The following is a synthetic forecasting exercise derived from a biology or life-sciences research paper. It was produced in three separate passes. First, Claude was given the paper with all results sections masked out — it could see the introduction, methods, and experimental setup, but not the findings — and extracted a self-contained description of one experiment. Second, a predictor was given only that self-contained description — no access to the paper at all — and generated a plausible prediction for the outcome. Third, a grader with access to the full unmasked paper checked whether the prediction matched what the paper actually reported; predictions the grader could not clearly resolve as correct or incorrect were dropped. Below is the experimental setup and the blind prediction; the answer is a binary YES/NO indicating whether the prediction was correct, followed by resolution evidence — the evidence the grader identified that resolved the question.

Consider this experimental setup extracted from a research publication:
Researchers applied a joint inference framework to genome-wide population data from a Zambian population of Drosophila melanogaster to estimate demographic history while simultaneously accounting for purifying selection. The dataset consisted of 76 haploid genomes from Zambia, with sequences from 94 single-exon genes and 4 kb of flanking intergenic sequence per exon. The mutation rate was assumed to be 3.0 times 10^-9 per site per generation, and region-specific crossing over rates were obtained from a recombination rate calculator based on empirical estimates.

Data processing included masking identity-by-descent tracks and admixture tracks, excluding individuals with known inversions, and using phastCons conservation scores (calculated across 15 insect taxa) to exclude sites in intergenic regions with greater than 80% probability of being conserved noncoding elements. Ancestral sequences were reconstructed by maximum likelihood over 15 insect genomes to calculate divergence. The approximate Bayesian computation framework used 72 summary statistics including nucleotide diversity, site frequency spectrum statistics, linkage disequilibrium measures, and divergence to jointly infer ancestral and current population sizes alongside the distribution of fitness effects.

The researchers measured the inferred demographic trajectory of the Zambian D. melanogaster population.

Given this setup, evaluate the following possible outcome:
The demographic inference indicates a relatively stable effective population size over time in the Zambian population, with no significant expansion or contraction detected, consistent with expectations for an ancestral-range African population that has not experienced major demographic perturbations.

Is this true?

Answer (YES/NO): NO